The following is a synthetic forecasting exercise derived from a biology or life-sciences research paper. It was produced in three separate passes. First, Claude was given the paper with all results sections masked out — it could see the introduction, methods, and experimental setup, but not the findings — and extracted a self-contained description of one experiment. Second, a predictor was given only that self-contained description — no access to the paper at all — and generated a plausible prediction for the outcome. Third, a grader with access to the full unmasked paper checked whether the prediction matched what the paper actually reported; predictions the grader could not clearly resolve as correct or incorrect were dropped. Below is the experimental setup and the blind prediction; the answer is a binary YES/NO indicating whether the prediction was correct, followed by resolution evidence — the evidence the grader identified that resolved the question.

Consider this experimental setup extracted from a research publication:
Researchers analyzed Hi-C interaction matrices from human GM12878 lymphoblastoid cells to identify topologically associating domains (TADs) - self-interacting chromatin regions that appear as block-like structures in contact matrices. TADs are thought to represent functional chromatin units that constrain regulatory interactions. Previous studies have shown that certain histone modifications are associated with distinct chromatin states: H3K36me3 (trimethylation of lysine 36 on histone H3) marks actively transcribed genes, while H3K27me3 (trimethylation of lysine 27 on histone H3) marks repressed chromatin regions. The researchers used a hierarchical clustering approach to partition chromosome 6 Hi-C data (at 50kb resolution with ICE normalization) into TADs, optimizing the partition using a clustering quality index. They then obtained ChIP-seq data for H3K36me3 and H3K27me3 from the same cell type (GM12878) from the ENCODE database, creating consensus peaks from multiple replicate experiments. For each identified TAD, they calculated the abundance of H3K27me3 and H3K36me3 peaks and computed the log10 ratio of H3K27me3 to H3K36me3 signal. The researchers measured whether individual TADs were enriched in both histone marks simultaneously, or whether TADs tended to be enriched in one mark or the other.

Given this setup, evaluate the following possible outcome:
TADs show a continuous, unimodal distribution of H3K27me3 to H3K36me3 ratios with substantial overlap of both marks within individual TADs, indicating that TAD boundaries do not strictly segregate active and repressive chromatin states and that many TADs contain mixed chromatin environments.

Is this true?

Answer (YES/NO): NO